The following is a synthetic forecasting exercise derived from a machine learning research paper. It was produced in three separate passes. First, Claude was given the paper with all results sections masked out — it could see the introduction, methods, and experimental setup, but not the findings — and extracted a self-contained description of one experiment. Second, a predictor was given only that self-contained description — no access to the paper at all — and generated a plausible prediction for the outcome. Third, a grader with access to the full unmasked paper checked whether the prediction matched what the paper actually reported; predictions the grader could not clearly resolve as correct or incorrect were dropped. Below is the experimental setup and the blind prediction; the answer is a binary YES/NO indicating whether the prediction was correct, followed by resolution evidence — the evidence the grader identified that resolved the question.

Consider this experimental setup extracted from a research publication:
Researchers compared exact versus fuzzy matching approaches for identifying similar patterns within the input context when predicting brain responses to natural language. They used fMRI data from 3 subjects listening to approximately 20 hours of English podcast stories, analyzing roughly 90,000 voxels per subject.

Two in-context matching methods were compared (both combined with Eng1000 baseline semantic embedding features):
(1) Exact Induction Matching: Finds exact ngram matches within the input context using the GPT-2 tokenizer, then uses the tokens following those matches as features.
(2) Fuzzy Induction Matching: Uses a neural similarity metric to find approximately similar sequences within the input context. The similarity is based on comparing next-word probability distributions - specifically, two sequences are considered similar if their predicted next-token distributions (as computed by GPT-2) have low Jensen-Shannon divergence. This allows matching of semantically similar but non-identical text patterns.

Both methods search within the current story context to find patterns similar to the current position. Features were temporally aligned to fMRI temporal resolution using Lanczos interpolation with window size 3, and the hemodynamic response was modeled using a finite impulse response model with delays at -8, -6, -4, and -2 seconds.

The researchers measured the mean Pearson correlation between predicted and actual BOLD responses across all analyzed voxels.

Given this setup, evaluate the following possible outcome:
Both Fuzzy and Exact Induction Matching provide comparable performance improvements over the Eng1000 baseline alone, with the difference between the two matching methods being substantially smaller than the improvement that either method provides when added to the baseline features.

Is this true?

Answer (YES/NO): NO